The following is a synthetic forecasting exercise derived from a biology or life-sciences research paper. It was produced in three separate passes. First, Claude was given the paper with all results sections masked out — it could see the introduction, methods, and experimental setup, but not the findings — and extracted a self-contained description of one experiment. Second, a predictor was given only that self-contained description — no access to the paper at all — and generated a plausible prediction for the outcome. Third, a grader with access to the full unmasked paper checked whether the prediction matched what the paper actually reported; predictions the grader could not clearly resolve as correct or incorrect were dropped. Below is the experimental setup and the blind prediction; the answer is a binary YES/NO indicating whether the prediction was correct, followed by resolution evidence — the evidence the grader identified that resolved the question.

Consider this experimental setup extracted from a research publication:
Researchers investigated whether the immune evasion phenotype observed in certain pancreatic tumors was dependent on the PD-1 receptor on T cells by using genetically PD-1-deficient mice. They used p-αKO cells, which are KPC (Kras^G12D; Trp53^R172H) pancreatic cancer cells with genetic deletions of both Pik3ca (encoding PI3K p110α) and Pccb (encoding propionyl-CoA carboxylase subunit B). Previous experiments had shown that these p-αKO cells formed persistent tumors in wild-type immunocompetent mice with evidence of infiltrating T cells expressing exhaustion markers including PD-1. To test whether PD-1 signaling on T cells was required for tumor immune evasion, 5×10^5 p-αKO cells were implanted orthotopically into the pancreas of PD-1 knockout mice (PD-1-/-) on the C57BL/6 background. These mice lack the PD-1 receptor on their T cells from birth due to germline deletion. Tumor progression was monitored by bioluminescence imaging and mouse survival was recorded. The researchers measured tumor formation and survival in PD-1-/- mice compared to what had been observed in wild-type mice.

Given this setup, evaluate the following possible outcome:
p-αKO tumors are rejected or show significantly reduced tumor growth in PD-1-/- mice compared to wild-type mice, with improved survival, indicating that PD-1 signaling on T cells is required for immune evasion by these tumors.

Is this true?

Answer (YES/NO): YES